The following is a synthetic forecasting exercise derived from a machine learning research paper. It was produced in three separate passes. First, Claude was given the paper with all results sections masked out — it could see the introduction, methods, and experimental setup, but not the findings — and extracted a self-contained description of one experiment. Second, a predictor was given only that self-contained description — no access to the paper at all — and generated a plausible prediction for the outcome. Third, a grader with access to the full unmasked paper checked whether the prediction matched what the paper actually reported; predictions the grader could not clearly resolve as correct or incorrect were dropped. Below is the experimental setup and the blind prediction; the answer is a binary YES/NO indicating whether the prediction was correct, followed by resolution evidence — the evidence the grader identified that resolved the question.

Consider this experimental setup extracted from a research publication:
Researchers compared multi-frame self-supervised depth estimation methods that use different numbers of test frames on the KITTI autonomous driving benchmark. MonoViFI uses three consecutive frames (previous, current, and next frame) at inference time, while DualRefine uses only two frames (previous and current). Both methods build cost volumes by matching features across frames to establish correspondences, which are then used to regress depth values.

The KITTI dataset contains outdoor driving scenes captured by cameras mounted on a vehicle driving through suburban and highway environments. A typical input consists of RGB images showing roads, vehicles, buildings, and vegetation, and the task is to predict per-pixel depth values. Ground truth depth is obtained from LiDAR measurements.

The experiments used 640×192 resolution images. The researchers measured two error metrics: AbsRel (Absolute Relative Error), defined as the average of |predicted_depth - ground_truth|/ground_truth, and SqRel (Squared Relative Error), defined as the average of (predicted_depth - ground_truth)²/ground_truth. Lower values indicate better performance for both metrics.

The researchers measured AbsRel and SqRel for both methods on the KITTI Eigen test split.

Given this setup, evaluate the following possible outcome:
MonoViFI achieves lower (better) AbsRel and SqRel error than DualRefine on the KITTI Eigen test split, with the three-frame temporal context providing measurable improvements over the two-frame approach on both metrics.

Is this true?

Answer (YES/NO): NO